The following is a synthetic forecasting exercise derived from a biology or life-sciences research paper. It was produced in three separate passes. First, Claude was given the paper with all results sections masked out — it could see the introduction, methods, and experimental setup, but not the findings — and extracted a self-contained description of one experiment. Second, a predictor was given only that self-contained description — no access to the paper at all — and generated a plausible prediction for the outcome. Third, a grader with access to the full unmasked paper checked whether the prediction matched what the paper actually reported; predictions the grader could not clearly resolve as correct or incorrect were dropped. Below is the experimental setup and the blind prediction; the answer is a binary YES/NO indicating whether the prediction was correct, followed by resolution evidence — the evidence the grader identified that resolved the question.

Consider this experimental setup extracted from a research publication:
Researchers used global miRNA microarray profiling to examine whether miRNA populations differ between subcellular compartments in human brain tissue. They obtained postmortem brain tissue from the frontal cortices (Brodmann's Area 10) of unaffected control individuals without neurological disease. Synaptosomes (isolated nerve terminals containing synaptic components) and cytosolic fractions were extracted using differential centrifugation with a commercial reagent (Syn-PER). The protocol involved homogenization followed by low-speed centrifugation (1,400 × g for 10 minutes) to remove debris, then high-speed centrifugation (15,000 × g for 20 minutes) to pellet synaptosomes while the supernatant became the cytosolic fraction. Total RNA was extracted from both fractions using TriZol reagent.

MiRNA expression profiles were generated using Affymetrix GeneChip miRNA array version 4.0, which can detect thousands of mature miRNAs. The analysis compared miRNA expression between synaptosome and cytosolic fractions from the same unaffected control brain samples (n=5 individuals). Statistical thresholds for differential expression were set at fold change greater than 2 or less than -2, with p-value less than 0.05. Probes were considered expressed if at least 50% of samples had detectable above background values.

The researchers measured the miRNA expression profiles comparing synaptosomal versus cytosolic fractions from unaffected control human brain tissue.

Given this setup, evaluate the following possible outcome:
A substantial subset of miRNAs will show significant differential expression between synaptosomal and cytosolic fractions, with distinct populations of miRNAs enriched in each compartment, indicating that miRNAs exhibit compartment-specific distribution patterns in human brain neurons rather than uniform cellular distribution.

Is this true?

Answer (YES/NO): NO